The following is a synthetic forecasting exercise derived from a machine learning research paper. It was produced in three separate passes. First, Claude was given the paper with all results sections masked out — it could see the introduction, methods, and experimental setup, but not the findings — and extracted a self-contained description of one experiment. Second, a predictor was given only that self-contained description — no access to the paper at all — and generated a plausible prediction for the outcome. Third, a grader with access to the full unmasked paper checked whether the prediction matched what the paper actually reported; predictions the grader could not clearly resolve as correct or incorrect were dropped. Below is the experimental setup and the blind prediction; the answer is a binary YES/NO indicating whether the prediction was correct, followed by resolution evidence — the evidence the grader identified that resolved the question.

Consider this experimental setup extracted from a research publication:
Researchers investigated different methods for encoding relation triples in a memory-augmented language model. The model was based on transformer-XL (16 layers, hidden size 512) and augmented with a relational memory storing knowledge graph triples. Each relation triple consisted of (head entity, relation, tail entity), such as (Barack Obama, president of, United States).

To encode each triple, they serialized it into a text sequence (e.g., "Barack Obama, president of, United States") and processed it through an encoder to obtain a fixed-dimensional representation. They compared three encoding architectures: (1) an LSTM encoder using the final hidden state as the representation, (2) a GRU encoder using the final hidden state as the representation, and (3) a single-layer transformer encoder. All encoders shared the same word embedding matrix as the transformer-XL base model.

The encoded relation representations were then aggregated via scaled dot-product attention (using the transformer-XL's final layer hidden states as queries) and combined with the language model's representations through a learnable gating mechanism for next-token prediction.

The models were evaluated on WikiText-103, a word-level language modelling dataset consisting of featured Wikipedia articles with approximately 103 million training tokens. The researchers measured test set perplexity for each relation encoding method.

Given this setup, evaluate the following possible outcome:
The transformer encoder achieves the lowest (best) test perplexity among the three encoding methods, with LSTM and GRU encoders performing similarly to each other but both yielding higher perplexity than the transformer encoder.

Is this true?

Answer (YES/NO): NO